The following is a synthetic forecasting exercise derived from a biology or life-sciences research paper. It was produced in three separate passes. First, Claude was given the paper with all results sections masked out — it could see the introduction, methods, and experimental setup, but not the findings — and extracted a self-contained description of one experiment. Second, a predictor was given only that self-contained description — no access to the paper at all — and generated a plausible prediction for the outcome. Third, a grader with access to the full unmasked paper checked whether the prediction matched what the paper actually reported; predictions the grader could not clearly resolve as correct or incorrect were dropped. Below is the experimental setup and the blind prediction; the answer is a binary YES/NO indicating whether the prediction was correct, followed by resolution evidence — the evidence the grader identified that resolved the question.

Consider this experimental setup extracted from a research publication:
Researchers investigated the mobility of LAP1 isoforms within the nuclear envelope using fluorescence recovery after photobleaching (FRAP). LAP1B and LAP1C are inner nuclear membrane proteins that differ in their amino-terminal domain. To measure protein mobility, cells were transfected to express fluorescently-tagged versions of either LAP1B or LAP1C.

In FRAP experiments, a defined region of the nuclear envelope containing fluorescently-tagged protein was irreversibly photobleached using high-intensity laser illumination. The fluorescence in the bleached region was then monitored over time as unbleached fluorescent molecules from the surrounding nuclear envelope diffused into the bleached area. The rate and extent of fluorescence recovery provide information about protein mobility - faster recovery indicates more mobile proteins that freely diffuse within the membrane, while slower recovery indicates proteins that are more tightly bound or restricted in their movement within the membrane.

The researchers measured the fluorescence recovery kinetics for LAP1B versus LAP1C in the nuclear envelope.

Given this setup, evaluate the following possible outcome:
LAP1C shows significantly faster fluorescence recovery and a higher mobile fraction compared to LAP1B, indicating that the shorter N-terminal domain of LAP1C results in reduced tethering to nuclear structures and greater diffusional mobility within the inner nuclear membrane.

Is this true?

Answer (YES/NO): YES